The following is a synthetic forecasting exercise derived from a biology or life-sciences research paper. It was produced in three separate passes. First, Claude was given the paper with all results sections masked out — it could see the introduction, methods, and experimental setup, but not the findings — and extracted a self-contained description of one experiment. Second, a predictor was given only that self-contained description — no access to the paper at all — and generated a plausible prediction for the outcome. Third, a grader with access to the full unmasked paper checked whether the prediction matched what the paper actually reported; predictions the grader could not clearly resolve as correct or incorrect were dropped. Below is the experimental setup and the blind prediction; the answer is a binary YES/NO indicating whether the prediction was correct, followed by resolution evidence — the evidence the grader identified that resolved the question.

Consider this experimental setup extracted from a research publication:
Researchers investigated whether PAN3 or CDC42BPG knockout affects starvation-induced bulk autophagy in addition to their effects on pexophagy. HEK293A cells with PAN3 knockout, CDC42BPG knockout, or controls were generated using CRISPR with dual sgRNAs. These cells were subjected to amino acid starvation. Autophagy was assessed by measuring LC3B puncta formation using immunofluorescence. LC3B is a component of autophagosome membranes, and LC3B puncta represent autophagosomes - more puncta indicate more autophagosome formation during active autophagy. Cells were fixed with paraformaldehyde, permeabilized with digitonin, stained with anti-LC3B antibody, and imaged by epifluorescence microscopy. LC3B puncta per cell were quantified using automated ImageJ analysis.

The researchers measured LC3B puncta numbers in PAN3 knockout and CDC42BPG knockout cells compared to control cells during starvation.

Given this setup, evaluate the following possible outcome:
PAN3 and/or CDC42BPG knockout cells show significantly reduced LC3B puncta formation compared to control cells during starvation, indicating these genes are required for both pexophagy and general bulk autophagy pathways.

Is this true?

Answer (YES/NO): NO